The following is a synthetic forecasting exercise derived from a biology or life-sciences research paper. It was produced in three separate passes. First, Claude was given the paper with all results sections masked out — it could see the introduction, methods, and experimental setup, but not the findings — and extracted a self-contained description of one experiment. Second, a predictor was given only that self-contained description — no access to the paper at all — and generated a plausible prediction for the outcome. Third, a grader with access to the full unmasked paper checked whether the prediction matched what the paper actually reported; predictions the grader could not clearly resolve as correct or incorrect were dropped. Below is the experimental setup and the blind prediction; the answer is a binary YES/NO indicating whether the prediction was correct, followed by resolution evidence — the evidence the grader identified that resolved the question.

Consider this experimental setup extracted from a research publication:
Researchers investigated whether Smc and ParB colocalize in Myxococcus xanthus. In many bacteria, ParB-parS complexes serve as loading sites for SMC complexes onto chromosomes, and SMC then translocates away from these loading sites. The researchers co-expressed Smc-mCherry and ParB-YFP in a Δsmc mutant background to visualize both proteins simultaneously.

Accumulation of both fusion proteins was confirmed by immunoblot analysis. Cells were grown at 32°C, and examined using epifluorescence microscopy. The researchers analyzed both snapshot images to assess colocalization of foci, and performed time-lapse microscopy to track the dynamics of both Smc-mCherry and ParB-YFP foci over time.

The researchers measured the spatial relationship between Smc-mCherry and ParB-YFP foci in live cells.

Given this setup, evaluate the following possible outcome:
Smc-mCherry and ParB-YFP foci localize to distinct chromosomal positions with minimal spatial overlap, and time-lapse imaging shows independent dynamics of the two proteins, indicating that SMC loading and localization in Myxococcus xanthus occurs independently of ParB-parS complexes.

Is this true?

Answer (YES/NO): NO